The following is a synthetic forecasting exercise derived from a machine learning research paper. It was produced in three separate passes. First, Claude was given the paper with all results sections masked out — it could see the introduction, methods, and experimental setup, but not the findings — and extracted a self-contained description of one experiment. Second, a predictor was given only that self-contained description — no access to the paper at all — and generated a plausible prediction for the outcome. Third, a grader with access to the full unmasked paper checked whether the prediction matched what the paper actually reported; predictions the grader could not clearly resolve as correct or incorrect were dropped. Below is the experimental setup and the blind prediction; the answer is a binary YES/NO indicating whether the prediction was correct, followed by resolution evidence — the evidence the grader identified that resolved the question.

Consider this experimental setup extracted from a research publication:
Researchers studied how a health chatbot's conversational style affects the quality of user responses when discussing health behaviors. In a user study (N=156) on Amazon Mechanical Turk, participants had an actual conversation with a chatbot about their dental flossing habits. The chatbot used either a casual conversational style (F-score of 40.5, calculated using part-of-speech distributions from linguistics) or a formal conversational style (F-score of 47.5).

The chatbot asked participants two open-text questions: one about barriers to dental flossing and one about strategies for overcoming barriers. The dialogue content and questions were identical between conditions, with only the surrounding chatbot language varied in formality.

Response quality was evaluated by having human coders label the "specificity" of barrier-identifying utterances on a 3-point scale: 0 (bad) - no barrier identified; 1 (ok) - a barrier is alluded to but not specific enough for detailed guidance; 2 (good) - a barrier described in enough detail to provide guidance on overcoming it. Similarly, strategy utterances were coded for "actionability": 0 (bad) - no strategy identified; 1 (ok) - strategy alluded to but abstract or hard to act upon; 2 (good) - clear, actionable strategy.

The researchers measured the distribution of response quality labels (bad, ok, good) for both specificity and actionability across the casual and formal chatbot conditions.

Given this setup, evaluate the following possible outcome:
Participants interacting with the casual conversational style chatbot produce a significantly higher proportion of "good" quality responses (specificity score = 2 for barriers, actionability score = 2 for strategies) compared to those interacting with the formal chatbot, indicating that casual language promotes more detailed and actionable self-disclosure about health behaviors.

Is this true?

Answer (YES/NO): NO